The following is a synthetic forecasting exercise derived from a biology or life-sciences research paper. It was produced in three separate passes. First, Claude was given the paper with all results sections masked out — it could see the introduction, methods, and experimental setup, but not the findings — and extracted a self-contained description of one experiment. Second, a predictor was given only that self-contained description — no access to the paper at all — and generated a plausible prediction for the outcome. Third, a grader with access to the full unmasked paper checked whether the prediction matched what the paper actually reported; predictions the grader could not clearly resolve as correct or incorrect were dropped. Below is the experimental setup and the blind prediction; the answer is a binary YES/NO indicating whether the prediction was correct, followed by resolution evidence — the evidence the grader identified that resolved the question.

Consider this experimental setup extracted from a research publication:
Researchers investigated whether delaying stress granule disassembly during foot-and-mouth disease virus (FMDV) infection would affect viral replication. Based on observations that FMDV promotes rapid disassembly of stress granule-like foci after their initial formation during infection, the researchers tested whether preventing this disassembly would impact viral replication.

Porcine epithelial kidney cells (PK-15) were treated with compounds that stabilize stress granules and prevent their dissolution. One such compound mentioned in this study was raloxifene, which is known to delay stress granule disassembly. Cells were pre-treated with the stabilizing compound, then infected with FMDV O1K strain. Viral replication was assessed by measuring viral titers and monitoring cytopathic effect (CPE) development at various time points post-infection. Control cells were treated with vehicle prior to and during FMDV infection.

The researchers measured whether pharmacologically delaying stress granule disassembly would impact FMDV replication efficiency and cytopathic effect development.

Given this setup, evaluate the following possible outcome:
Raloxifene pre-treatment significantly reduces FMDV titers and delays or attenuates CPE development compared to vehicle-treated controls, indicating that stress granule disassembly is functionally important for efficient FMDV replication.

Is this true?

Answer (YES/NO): YES